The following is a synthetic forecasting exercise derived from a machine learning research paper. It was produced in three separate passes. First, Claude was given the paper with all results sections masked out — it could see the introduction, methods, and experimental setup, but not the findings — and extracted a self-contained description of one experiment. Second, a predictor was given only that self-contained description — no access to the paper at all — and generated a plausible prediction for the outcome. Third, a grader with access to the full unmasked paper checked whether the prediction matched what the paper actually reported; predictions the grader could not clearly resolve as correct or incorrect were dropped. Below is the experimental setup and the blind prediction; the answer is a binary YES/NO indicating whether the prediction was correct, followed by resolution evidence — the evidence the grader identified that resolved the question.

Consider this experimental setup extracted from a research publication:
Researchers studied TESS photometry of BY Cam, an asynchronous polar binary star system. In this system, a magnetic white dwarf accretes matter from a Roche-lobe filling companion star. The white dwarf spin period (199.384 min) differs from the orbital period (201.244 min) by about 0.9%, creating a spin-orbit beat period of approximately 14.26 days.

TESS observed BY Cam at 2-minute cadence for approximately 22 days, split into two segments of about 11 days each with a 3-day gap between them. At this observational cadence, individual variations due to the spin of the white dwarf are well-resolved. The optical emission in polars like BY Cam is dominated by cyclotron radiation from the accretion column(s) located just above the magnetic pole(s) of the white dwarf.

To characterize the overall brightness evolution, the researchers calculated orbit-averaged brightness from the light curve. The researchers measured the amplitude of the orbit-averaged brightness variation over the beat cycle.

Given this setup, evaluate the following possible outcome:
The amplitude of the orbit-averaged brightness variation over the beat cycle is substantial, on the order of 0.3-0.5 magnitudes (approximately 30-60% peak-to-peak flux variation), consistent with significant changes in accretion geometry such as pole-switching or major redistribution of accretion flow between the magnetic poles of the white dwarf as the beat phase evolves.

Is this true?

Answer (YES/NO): NO